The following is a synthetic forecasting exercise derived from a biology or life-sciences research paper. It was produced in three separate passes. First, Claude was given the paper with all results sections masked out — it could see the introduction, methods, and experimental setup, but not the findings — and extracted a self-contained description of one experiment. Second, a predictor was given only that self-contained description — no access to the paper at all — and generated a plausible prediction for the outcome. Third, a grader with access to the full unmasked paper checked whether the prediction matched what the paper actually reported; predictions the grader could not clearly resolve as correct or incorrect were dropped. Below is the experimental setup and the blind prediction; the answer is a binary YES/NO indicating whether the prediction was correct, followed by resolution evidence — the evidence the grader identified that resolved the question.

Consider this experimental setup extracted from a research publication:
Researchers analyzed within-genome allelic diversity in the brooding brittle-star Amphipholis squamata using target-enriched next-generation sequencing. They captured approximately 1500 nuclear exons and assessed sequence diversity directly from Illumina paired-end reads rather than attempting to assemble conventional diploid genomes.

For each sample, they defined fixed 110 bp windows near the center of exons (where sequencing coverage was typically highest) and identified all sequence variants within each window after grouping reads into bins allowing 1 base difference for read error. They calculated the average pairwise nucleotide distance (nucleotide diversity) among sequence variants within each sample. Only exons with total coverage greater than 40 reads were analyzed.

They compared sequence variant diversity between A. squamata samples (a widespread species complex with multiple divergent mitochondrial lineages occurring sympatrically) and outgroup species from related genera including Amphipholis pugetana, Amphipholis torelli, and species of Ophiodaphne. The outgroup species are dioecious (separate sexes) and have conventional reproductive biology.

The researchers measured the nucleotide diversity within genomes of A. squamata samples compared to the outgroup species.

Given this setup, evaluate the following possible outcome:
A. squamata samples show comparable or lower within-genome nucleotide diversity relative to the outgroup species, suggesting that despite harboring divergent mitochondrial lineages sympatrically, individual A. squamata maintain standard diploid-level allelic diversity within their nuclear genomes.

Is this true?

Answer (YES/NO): NO